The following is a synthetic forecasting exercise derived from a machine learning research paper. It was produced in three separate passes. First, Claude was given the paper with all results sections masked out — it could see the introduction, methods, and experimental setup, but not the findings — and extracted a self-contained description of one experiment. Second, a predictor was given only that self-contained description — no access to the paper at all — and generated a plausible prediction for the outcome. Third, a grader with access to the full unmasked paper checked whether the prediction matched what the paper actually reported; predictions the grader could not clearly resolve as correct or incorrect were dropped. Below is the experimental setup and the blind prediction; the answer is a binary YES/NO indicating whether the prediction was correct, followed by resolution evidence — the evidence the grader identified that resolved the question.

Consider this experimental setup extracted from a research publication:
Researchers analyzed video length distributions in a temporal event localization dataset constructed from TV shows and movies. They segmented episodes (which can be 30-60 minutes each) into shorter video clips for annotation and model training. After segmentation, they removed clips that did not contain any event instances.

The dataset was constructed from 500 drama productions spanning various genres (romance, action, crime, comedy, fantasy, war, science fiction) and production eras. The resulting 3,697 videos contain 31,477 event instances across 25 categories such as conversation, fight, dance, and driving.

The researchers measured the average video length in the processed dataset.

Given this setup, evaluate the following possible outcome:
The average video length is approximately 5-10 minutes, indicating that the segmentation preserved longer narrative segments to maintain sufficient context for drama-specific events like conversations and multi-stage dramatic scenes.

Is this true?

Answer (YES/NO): NO